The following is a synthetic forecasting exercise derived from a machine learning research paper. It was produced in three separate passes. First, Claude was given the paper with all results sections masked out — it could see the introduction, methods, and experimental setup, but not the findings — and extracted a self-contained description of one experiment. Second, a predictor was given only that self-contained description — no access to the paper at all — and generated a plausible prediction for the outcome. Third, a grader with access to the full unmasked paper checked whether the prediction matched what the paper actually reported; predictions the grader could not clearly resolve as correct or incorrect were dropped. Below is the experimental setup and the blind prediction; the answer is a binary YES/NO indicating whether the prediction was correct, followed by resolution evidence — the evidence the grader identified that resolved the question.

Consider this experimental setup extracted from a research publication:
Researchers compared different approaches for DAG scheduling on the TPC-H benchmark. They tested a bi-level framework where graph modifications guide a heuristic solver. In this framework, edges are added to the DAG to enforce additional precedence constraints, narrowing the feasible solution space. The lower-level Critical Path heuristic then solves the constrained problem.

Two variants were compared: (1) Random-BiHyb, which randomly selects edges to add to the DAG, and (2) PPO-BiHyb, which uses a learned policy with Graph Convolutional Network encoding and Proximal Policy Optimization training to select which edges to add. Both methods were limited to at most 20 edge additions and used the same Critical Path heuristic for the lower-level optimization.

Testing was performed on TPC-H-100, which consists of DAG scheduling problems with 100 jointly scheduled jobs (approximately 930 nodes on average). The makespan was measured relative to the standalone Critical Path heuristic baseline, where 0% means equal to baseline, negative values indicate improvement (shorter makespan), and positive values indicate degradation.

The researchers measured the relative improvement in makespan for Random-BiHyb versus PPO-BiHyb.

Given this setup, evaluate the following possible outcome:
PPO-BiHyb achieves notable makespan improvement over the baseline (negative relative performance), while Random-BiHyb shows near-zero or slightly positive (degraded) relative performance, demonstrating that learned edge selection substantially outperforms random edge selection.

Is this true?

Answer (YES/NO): NO